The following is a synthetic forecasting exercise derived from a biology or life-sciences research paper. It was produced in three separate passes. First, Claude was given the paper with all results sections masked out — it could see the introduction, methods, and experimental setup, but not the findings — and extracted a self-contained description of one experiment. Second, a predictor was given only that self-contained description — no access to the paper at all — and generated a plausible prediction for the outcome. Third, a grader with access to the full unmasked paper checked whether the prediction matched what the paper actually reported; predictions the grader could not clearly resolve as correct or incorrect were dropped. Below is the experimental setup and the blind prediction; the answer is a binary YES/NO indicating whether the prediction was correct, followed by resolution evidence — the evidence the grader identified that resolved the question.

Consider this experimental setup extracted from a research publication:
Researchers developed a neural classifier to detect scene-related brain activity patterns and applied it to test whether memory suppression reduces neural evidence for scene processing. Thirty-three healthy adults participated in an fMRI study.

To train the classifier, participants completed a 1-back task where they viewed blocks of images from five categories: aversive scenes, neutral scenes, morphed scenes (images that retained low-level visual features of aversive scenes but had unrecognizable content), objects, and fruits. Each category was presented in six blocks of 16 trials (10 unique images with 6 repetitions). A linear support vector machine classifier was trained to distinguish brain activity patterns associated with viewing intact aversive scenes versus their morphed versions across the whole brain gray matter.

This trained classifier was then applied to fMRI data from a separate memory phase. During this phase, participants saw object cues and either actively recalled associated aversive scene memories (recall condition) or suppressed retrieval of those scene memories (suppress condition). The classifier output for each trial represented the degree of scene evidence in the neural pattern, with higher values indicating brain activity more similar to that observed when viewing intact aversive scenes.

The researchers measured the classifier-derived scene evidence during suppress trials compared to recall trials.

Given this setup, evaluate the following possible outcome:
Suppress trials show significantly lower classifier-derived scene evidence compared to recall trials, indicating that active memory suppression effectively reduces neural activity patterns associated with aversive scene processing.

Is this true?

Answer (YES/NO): YES